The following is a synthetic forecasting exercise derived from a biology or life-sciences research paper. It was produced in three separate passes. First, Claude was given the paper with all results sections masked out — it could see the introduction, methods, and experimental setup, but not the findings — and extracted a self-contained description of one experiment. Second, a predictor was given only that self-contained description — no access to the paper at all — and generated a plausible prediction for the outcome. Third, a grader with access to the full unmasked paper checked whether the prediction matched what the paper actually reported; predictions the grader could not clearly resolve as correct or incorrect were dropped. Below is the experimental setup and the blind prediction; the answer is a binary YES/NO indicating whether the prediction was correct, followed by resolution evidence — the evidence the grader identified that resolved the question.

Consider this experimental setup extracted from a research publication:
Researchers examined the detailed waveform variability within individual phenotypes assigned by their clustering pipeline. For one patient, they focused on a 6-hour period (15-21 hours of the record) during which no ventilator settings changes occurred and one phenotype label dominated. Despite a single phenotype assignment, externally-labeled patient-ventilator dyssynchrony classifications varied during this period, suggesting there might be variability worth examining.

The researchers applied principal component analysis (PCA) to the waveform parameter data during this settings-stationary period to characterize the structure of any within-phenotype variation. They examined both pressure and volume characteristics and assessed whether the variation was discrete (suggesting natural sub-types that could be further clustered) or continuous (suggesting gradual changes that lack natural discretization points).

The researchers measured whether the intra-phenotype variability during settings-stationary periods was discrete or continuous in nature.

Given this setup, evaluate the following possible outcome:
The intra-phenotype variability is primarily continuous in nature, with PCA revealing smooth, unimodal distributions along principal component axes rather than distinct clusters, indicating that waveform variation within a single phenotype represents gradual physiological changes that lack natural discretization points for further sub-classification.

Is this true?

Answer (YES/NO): YES